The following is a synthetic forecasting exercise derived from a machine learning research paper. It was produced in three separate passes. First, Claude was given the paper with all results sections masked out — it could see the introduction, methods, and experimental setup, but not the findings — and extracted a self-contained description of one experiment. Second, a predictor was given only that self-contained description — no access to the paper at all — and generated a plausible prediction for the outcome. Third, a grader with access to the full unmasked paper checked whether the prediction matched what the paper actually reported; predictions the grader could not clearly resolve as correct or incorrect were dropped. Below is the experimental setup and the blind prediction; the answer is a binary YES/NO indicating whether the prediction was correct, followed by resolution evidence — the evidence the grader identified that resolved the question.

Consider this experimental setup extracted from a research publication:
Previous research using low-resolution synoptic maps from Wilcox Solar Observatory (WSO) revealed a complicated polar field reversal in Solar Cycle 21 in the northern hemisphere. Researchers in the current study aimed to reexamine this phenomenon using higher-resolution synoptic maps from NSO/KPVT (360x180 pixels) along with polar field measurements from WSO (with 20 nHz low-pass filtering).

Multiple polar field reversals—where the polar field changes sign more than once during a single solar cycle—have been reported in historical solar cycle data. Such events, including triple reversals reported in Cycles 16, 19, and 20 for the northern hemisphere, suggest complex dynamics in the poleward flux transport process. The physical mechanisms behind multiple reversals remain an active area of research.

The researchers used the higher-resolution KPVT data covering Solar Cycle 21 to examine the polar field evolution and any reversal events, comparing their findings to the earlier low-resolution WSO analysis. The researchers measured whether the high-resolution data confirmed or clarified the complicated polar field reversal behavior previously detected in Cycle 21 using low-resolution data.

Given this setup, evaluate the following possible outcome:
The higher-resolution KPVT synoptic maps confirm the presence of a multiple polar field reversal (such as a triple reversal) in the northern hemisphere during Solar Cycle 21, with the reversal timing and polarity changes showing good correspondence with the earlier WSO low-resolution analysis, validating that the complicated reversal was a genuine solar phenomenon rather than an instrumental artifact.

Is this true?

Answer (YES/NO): NO